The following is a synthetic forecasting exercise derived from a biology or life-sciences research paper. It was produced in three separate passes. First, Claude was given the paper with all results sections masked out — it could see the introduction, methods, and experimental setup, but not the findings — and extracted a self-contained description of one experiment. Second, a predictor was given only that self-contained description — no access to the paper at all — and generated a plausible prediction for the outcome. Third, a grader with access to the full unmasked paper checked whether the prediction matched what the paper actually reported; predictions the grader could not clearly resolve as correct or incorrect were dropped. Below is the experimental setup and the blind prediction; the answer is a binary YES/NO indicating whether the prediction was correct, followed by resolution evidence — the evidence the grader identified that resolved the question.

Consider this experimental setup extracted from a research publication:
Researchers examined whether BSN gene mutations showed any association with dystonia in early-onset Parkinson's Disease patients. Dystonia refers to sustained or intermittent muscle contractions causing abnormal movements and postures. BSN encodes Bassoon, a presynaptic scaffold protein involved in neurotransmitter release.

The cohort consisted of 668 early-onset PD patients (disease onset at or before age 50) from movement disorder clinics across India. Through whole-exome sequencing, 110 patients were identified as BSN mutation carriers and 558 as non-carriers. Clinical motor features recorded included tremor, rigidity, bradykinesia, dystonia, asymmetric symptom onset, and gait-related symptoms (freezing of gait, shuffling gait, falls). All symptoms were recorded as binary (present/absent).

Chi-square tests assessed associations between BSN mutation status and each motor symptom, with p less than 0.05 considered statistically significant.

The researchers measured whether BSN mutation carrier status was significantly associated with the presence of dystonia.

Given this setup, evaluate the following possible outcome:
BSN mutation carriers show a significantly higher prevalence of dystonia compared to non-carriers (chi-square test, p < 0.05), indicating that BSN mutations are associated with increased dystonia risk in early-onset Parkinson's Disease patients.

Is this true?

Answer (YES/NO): NO